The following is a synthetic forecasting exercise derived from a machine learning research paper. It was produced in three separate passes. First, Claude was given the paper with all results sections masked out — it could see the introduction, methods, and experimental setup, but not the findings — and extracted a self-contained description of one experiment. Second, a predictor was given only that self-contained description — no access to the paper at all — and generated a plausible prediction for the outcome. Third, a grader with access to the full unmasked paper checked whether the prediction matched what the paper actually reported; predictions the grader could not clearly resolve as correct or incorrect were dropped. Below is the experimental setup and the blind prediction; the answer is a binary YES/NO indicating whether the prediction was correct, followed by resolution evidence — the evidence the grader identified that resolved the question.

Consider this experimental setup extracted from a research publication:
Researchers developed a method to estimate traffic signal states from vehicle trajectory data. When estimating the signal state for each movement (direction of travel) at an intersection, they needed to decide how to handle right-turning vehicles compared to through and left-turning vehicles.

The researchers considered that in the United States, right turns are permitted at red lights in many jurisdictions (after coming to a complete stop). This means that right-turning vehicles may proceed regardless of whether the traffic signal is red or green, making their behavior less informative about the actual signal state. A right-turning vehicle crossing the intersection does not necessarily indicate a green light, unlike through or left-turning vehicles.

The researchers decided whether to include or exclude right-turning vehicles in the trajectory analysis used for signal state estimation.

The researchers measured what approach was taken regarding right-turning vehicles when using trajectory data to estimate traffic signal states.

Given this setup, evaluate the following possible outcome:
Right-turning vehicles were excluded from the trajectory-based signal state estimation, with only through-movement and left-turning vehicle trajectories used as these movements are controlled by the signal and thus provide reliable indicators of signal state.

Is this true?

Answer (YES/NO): YES